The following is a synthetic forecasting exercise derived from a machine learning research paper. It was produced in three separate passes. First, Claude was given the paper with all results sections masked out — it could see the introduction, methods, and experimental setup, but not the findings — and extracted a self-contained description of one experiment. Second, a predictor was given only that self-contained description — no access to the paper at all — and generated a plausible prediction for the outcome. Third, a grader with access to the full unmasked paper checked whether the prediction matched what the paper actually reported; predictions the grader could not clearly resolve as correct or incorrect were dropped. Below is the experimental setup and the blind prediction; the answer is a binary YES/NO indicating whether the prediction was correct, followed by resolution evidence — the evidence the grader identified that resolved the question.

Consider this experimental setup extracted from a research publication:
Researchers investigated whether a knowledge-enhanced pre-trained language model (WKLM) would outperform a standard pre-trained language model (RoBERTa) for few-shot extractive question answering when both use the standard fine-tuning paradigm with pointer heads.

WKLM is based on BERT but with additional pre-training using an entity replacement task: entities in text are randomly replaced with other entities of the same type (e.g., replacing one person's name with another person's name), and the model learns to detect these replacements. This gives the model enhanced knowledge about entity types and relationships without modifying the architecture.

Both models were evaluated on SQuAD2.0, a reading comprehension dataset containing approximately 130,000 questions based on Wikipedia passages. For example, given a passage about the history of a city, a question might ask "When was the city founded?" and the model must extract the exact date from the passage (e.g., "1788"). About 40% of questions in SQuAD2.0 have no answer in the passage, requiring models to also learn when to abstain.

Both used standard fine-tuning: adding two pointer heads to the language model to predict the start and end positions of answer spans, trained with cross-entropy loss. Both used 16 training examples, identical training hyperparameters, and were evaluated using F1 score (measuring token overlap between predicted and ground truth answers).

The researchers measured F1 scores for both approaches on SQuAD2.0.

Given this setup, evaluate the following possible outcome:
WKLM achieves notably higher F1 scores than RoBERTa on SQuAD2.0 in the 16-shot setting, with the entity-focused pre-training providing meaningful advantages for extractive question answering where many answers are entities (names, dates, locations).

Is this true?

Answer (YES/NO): YES